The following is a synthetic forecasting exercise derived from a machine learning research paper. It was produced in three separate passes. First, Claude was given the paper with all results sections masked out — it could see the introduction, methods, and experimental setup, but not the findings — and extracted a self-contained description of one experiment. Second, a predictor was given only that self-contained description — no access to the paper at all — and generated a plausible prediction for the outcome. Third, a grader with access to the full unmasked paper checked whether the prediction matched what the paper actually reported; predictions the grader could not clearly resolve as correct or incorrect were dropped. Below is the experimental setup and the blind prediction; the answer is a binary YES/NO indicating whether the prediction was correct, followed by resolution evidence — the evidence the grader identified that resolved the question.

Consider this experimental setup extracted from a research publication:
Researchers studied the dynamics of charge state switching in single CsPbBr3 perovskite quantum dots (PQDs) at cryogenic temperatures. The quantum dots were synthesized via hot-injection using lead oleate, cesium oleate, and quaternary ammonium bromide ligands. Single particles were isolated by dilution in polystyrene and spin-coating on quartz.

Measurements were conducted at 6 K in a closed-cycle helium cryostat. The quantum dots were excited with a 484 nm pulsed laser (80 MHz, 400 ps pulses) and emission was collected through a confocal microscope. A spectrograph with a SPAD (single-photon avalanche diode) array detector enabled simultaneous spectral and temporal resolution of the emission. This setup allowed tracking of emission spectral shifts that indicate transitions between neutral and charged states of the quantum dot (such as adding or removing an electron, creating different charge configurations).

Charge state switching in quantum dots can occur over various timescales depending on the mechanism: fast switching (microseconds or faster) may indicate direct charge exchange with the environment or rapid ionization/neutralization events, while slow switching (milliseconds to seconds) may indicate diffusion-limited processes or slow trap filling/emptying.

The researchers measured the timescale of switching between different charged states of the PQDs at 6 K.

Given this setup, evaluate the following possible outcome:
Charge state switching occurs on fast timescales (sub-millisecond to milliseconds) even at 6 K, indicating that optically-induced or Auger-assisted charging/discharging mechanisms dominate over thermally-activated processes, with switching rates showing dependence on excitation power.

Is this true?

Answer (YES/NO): YES